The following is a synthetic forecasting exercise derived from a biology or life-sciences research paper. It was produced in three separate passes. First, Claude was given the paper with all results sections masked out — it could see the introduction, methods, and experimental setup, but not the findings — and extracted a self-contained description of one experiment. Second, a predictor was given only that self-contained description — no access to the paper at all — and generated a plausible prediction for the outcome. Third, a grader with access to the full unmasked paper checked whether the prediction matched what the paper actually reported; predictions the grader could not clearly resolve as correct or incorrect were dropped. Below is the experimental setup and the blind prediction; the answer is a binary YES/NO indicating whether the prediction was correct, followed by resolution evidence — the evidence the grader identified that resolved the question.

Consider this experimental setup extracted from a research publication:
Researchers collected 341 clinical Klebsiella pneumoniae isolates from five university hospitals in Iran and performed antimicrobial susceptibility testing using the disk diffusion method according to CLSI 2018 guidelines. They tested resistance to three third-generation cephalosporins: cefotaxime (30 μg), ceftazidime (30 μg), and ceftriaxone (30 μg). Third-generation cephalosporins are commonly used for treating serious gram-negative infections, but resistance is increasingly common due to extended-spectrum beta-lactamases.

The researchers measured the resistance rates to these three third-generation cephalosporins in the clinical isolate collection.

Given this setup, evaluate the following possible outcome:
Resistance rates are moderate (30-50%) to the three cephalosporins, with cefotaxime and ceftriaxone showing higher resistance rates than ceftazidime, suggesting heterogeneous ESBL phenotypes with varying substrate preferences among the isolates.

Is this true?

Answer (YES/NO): NO